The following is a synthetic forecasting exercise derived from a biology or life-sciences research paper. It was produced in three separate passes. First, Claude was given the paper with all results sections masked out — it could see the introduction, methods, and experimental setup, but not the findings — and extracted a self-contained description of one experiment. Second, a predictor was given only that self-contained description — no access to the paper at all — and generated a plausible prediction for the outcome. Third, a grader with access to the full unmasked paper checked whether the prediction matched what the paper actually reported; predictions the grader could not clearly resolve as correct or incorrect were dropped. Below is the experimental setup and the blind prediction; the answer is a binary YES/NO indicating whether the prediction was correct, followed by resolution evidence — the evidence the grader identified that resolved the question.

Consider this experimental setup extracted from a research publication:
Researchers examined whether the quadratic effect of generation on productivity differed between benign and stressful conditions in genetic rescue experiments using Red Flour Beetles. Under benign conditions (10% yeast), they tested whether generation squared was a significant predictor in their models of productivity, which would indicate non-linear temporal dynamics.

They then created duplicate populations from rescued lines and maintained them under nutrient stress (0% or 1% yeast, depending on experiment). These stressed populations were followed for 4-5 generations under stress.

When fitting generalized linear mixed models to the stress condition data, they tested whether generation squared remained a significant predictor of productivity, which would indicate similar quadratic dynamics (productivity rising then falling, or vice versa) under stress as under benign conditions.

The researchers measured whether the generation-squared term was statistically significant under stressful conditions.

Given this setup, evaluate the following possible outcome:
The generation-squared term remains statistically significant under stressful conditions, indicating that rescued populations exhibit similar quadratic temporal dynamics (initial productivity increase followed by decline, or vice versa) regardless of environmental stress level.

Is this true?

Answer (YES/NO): NO